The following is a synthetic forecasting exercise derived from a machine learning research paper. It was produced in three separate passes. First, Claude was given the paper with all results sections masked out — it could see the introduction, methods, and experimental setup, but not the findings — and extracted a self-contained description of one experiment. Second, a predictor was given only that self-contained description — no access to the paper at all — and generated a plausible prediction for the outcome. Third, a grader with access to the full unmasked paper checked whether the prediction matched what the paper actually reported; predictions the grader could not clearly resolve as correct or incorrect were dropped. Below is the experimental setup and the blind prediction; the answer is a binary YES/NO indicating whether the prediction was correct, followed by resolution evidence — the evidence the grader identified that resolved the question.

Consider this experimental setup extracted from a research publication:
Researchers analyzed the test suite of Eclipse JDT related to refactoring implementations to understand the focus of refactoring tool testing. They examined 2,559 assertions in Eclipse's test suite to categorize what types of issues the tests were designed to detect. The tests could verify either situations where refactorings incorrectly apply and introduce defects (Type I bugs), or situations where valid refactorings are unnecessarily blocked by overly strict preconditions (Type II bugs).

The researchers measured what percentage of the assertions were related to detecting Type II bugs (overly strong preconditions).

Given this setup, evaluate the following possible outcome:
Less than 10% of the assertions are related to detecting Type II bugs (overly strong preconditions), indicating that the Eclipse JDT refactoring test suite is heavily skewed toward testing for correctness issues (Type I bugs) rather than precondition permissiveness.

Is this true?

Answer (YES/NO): NO